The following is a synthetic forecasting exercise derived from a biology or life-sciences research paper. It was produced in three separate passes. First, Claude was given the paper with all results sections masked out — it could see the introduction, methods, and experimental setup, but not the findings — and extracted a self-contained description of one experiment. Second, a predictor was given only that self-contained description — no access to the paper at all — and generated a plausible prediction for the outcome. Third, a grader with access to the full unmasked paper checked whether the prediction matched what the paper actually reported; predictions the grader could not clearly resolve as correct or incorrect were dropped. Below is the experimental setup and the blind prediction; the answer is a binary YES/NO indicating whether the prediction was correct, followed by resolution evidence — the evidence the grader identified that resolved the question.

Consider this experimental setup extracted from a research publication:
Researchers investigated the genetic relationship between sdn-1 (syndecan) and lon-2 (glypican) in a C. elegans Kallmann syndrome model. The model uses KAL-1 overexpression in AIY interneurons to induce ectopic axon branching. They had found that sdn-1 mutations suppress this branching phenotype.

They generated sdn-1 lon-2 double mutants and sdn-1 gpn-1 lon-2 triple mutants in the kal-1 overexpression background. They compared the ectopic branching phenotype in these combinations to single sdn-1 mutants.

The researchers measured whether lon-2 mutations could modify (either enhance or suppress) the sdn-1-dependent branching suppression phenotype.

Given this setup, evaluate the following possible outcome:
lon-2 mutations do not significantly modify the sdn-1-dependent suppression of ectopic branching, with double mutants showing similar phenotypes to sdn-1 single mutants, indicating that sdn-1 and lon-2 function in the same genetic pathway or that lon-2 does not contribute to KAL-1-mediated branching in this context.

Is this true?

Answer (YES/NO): NO